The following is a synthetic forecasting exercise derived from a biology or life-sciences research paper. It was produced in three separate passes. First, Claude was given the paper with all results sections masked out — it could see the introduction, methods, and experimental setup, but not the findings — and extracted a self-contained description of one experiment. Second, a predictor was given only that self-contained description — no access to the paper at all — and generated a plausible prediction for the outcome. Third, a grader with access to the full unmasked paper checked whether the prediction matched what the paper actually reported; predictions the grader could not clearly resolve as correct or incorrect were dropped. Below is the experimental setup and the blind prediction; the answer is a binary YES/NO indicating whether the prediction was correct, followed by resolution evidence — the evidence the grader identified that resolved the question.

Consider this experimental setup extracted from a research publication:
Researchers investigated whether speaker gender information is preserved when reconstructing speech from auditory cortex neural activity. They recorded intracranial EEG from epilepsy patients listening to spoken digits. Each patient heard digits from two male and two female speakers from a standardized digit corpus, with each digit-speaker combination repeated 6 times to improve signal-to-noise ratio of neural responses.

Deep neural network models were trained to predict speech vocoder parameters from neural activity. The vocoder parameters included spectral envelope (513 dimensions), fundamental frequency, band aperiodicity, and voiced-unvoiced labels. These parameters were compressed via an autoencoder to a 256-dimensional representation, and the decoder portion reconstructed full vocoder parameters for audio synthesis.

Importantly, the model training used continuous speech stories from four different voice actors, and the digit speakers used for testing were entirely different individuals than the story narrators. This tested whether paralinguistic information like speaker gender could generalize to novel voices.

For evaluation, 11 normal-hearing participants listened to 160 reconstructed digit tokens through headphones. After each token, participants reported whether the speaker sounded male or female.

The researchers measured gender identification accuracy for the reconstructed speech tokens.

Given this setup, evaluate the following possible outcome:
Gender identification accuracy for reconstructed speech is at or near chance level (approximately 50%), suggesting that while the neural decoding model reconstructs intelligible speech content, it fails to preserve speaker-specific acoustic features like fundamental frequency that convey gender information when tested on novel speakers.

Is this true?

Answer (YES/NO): NO